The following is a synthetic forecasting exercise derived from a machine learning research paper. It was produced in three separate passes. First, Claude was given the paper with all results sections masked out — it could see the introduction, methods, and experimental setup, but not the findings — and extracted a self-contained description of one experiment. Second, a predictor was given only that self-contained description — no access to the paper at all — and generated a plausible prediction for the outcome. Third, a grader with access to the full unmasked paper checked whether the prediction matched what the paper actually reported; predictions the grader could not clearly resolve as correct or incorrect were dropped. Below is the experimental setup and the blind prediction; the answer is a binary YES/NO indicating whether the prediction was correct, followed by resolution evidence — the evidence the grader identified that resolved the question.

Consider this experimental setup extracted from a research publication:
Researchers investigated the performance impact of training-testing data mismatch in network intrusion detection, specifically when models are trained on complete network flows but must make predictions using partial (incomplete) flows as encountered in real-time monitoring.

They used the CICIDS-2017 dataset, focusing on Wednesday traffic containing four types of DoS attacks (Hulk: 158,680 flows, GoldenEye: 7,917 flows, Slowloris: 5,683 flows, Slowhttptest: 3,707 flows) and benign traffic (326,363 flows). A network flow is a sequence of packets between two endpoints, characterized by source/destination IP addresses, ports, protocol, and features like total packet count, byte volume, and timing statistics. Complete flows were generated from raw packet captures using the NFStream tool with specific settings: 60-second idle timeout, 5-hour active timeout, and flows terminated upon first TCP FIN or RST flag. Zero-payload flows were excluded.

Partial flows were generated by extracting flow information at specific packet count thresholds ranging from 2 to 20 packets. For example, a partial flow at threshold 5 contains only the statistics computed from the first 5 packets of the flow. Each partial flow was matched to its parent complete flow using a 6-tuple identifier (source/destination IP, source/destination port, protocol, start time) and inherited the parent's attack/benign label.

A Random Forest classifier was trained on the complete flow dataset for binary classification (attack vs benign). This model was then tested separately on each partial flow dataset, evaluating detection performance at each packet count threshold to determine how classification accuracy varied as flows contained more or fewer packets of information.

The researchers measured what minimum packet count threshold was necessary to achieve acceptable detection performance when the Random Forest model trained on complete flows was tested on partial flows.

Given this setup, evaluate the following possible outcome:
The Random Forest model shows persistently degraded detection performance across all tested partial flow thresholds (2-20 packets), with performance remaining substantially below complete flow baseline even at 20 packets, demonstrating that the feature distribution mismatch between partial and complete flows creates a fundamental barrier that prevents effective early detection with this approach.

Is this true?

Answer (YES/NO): NO